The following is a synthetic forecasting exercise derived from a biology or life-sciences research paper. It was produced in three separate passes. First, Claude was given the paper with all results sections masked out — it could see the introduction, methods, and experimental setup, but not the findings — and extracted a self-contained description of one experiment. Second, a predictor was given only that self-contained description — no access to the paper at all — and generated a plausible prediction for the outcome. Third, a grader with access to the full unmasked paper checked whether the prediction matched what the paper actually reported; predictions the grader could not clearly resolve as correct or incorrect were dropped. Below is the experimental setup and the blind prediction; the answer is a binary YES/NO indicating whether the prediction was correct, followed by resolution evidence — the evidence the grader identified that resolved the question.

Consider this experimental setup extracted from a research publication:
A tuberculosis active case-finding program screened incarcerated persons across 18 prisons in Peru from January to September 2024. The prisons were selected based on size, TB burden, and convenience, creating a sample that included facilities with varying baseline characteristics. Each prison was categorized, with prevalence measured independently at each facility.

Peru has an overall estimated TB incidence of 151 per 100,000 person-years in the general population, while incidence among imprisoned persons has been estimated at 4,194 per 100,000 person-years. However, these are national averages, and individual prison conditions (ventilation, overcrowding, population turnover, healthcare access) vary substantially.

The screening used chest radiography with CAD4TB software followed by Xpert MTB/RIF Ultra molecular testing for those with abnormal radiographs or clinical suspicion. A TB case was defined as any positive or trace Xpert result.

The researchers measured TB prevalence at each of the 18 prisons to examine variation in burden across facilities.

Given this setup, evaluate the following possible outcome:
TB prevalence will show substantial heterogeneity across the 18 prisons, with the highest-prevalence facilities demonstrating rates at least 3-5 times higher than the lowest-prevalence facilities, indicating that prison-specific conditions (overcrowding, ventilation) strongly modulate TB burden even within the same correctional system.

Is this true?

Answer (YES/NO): YES